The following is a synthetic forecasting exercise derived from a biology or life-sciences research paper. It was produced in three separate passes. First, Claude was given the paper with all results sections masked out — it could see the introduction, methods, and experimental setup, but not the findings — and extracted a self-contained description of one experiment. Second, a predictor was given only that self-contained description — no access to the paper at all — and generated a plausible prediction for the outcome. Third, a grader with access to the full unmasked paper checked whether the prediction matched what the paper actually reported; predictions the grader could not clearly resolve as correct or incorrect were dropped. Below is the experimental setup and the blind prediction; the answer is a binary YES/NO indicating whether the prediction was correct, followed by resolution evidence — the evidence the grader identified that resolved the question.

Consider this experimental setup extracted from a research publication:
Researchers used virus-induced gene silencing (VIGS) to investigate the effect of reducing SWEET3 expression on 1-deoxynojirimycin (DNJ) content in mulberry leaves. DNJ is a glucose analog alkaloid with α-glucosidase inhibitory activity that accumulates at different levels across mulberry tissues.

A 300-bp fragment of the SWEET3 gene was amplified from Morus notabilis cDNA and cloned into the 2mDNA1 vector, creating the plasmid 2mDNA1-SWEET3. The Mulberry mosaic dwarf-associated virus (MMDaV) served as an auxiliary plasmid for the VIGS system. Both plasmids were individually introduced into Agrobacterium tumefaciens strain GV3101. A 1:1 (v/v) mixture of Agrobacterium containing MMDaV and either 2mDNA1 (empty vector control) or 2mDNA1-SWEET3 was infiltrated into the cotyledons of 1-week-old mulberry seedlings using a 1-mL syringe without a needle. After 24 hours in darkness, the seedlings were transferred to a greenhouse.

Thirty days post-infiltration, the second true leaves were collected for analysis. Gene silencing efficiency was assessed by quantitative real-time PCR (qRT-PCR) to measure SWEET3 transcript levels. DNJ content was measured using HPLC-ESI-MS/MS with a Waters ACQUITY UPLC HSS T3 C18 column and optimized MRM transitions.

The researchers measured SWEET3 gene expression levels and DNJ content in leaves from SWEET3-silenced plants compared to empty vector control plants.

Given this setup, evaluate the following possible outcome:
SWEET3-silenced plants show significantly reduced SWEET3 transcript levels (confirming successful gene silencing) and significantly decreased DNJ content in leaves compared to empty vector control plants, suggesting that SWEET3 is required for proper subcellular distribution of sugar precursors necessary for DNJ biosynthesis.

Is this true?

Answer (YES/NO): YES